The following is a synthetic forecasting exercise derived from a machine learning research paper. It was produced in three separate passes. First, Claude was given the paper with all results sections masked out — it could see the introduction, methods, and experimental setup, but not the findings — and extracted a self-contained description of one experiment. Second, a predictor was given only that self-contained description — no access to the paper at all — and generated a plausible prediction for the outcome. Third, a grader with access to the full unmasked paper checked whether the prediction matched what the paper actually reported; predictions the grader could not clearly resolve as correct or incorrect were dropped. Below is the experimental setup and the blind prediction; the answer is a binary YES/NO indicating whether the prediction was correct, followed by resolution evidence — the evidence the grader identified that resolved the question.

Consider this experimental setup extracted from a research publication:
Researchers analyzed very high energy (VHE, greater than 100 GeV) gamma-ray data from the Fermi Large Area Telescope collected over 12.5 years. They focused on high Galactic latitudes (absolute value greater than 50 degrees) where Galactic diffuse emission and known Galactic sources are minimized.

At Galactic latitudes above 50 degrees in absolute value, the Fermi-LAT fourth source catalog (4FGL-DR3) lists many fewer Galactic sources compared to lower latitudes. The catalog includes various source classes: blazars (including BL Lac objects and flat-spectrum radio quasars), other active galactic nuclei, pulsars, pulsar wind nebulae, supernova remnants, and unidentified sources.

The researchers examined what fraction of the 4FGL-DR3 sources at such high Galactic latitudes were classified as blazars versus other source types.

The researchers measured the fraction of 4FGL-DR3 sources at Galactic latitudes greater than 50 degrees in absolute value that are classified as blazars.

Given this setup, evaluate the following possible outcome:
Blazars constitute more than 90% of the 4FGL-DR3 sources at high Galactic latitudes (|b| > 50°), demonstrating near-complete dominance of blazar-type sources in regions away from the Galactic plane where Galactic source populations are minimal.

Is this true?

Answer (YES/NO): NO